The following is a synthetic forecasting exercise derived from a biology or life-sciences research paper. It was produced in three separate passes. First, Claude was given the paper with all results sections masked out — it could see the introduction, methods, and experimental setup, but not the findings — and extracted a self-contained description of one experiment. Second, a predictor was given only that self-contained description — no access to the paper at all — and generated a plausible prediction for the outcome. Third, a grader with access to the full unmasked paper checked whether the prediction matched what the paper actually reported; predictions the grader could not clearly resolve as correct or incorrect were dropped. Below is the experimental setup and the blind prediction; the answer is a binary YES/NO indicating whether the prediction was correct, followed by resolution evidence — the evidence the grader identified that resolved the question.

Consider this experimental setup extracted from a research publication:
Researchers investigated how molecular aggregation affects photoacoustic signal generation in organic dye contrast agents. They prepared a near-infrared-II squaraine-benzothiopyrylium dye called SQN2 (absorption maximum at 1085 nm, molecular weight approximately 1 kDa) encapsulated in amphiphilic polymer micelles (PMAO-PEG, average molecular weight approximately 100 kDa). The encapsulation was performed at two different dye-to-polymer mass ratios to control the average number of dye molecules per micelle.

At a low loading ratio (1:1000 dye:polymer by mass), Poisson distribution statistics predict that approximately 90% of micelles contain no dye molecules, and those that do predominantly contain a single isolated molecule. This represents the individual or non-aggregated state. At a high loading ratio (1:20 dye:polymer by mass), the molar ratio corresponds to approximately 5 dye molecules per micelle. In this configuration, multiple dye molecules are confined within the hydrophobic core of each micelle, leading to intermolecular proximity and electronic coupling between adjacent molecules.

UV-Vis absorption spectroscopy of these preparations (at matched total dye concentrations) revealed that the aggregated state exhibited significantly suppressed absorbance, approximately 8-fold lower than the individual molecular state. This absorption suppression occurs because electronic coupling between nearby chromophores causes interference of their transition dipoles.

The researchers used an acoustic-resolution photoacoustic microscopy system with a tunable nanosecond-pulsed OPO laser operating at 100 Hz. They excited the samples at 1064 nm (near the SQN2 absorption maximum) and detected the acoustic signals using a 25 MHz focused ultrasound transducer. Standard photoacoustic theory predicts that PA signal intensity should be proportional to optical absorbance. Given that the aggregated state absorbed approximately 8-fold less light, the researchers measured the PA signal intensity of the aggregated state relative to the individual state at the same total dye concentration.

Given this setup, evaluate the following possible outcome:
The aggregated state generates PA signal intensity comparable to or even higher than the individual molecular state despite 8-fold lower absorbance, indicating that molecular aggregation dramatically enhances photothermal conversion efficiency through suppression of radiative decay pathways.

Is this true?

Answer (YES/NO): NO